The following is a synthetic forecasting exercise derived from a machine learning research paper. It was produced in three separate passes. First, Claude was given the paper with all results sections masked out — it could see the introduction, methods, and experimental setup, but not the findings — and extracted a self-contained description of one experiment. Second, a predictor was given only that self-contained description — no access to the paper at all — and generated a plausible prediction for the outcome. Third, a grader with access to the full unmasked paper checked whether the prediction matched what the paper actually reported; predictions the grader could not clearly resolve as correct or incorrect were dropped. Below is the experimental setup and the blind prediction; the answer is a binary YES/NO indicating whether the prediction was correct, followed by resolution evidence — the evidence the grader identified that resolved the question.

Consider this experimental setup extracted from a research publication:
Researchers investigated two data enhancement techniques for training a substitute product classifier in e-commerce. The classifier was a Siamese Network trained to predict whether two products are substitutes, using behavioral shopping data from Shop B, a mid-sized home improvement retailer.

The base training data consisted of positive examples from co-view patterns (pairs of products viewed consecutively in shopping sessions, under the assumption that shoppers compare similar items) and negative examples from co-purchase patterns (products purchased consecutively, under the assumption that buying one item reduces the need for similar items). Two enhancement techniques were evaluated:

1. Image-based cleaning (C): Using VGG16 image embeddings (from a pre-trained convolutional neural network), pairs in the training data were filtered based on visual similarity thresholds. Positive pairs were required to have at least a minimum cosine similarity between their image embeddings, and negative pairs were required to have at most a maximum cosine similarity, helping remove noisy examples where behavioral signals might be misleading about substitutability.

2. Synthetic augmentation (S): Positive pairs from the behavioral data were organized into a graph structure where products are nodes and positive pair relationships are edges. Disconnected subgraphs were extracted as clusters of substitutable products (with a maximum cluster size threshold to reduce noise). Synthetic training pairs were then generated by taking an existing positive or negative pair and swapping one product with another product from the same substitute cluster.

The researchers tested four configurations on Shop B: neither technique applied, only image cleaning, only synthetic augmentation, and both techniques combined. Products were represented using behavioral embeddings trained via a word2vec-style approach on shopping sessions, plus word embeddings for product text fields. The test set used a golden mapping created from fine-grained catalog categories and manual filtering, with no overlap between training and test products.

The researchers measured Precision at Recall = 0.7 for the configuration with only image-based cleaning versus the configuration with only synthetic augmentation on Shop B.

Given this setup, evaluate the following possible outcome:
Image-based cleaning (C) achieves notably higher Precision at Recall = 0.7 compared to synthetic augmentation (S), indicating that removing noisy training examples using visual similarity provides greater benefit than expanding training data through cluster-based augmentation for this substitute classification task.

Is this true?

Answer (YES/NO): YES